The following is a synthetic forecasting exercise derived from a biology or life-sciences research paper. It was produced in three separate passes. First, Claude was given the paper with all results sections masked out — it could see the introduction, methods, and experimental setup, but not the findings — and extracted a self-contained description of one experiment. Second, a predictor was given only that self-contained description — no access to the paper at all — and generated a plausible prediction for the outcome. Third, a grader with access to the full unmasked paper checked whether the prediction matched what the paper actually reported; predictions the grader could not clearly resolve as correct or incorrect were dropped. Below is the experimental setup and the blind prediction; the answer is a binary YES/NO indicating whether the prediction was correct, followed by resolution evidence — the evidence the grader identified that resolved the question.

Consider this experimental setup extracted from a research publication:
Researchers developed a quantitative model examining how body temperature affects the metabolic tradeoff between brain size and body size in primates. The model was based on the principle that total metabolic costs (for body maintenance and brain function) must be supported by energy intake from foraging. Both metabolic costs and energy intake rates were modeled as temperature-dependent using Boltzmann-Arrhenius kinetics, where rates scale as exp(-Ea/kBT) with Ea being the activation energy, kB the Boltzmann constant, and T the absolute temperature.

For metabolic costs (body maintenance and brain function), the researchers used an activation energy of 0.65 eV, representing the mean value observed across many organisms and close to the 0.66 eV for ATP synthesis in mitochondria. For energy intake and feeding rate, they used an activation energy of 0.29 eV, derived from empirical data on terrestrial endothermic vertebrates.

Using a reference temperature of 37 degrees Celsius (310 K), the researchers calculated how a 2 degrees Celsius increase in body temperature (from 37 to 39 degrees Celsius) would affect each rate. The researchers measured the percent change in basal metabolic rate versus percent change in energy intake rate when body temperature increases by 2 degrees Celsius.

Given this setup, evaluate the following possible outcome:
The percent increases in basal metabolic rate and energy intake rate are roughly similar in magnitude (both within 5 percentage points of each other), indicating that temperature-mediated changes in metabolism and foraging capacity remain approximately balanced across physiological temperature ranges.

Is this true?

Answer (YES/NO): NO